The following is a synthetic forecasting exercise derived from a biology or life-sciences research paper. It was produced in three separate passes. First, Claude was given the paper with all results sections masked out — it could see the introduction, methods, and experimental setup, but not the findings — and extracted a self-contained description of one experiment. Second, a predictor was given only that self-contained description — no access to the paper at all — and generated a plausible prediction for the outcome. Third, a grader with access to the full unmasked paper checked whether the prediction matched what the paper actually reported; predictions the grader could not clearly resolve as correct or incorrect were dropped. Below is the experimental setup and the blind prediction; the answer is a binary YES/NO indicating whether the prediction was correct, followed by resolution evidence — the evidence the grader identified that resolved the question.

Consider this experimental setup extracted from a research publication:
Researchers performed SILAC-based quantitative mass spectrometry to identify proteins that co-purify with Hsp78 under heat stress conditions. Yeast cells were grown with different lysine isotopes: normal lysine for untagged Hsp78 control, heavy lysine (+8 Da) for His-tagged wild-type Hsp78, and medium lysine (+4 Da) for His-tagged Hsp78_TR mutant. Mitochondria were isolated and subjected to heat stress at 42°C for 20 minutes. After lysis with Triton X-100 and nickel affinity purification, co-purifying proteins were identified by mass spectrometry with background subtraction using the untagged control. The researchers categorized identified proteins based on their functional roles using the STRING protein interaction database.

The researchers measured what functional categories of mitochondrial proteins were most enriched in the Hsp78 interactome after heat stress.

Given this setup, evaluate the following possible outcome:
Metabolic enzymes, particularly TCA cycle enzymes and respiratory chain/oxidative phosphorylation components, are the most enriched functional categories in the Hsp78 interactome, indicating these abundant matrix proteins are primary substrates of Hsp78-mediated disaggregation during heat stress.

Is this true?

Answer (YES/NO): NO